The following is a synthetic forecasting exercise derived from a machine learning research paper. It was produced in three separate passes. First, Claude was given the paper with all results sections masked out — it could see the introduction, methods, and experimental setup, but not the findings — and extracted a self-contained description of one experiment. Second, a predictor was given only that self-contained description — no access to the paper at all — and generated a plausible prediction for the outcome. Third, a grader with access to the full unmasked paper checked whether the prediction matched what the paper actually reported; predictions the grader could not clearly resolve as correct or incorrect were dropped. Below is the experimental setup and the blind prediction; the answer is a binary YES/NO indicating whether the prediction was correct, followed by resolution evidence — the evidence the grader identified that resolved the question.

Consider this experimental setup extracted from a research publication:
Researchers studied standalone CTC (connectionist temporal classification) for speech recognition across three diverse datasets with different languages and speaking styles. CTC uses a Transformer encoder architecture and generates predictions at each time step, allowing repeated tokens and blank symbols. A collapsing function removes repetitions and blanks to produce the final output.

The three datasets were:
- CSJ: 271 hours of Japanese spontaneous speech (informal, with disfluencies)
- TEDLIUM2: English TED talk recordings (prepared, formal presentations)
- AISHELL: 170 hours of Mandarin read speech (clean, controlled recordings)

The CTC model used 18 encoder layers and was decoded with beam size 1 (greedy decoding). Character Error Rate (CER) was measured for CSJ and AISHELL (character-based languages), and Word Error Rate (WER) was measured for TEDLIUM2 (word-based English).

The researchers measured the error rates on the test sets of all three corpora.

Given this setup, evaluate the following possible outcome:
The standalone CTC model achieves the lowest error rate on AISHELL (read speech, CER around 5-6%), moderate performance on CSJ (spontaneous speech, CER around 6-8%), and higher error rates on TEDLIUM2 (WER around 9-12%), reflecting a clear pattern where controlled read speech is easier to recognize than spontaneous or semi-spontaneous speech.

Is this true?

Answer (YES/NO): NO